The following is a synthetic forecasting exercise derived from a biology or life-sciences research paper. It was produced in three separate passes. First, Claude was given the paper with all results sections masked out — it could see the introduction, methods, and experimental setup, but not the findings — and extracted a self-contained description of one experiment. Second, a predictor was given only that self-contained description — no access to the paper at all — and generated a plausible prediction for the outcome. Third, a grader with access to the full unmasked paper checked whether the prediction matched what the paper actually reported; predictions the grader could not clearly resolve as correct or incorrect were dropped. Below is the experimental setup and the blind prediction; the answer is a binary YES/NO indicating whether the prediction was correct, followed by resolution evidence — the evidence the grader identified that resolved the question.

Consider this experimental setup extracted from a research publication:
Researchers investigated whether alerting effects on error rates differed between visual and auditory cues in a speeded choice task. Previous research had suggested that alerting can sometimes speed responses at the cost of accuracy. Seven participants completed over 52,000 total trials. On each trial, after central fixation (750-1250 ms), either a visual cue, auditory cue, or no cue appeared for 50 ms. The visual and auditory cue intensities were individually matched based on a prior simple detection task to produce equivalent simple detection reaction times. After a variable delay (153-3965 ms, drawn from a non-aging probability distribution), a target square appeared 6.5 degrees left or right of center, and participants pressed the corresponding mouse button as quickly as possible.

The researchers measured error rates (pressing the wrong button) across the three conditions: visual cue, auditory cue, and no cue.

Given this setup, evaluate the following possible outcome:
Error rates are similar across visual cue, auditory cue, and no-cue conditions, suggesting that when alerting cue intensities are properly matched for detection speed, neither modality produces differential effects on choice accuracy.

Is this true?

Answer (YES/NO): YES